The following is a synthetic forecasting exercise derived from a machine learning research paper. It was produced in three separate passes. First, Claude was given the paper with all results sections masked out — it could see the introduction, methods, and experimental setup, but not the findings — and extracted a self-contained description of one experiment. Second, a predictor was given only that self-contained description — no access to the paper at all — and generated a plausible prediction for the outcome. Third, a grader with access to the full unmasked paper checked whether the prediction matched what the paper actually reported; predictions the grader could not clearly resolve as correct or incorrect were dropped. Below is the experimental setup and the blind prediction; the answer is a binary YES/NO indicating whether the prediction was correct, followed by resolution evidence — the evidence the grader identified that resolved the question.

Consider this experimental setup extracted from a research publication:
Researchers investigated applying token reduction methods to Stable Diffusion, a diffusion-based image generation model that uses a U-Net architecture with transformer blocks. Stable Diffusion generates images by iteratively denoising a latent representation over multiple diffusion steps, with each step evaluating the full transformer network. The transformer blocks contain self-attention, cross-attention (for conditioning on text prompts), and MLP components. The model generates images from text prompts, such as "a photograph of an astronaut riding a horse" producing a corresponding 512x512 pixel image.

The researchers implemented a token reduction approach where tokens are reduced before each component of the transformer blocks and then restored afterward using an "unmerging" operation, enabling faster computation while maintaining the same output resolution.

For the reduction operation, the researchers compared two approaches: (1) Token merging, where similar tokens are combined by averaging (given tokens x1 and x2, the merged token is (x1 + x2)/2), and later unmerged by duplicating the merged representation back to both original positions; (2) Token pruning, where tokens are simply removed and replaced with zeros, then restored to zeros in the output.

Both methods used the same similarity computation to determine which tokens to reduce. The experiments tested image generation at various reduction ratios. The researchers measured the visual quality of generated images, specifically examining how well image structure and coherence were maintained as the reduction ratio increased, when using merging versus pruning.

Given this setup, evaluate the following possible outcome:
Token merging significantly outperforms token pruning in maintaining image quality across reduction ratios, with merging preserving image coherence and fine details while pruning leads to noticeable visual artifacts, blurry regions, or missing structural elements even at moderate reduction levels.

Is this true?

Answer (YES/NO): YES